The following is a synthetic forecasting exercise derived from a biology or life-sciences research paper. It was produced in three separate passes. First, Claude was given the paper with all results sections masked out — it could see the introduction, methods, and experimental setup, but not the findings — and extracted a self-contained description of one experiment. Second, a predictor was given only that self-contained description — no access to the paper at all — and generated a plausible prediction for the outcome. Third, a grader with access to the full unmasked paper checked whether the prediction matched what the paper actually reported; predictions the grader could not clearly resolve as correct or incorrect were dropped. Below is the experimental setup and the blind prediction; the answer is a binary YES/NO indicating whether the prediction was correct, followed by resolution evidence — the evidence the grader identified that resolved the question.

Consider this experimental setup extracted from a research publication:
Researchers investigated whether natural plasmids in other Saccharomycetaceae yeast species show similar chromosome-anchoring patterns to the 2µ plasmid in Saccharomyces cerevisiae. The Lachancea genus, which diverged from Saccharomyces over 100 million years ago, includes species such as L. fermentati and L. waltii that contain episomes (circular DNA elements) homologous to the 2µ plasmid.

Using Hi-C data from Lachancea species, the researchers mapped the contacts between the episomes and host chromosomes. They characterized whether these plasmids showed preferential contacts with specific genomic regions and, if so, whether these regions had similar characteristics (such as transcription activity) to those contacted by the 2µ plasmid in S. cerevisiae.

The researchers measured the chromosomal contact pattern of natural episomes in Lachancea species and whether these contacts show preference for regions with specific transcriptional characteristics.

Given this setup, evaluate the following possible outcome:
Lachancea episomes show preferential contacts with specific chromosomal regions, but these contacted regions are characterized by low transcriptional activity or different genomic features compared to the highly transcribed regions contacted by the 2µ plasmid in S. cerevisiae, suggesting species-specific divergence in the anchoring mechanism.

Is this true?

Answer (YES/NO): NO